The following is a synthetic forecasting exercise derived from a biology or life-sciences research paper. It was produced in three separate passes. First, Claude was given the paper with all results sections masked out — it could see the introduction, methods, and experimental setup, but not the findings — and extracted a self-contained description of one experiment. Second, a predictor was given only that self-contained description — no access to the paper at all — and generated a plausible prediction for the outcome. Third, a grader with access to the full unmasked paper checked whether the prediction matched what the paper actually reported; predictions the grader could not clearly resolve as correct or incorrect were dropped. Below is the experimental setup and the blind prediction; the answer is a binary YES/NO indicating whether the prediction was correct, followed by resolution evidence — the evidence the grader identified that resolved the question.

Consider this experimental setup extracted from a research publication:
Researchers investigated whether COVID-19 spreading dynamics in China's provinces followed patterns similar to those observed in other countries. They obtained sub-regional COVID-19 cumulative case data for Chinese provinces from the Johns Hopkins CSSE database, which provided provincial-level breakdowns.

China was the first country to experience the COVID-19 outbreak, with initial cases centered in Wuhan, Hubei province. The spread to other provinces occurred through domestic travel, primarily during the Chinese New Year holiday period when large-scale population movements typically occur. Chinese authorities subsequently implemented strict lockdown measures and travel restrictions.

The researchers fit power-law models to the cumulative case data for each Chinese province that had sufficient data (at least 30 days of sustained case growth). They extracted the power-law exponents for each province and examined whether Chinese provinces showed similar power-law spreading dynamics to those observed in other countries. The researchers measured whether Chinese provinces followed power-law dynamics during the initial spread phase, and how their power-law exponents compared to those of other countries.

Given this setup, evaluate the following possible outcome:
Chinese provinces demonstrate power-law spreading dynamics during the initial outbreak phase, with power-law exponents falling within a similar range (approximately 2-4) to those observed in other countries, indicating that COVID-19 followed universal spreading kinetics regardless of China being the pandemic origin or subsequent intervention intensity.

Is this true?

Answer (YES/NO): NO